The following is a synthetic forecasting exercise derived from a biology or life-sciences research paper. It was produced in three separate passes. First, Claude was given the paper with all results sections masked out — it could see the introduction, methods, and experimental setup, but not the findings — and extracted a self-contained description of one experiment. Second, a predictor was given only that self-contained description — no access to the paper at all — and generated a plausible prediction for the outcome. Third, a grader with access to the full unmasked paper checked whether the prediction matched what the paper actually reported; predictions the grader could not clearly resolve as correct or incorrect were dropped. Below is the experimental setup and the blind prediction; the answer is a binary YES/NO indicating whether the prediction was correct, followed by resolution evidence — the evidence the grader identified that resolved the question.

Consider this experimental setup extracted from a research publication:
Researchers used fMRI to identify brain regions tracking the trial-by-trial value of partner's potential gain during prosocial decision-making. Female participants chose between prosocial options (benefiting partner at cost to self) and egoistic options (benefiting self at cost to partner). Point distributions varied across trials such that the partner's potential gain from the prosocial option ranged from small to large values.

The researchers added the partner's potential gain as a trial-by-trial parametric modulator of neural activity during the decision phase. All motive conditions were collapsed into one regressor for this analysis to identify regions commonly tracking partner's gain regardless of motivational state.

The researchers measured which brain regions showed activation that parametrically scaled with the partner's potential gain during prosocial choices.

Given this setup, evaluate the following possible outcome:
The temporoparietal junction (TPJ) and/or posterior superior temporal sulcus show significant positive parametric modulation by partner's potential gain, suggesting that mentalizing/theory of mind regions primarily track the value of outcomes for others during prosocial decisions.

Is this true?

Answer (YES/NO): NO